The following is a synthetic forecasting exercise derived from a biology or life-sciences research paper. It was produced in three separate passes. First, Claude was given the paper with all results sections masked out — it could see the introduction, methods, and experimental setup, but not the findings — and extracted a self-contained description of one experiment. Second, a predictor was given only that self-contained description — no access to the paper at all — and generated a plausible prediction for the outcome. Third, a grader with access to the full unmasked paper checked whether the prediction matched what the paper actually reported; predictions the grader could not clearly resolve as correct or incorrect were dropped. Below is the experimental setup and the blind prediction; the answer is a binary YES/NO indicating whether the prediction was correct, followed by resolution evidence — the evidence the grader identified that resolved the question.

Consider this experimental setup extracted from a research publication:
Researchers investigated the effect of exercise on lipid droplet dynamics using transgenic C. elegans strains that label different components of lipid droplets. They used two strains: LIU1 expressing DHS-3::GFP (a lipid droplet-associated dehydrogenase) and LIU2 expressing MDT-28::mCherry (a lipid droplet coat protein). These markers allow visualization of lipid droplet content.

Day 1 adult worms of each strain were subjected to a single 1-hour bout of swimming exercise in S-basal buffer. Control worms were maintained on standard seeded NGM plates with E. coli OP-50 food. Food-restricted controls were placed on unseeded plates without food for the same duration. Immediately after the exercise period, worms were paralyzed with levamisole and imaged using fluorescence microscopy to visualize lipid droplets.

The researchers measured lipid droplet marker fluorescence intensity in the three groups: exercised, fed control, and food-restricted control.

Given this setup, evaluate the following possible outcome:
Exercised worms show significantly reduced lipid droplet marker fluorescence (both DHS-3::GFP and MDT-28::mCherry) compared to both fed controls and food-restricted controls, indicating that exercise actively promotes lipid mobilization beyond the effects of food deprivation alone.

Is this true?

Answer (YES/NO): YES